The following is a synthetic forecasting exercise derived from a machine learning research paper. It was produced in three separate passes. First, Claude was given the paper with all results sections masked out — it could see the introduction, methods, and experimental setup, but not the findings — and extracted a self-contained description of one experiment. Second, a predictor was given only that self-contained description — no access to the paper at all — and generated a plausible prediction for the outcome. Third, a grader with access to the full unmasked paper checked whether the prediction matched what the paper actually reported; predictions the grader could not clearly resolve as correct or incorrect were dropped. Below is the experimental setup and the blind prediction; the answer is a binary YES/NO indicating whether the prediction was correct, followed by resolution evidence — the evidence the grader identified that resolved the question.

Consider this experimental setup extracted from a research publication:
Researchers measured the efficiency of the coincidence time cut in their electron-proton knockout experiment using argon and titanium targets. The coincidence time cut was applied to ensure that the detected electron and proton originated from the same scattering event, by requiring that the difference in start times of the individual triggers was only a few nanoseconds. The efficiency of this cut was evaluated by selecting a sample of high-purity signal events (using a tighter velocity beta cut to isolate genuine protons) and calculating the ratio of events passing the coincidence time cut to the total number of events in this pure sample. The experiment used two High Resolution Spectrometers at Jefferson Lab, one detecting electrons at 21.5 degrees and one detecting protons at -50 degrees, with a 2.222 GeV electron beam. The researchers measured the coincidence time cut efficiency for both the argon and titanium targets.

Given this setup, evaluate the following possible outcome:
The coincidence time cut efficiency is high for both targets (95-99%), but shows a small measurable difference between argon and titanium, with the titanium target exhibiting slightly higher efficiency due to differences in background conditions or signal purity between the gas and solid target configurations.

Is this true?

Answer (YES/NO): NO